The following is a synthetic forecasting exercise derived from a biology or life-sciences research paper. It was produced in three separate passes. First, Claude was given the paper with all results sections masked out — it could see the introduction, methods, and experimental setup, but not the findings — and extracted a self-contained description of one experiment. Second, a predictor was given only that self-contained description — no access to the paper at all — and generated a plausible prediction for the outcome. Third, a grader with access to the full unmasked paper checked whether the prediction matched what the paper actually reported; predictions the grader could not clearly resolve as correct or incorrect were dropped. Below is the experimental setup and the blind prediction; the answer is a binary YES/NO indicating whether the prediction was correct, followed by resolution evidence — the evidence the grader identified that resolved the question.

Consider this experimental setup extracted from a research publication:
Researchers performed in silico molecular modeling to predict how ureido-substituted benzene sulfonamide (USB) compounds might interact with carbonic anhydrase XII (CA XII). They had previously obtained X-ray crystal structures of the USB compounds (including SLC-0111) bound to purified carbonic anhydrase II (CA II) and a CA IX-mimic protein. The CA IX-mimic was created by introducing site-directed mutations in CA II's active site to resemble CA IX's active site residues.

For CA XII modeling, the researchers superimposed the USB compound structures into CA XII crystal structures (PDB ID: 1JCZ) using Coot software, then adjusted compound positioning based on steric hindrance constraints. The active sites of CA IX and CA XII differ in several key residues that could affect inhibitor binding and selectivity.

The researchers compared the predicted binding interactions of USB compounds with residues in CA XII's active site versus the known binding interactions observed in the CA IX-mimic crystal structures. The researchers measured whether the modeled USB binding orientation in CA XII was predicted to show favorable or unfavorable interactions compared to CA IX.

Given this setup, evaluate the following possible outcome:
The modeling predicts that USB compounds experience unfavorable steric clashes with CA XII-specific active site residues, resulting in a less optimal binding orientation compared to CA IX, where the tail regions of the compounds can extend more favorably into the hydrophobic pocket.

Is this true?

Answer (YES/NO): NO